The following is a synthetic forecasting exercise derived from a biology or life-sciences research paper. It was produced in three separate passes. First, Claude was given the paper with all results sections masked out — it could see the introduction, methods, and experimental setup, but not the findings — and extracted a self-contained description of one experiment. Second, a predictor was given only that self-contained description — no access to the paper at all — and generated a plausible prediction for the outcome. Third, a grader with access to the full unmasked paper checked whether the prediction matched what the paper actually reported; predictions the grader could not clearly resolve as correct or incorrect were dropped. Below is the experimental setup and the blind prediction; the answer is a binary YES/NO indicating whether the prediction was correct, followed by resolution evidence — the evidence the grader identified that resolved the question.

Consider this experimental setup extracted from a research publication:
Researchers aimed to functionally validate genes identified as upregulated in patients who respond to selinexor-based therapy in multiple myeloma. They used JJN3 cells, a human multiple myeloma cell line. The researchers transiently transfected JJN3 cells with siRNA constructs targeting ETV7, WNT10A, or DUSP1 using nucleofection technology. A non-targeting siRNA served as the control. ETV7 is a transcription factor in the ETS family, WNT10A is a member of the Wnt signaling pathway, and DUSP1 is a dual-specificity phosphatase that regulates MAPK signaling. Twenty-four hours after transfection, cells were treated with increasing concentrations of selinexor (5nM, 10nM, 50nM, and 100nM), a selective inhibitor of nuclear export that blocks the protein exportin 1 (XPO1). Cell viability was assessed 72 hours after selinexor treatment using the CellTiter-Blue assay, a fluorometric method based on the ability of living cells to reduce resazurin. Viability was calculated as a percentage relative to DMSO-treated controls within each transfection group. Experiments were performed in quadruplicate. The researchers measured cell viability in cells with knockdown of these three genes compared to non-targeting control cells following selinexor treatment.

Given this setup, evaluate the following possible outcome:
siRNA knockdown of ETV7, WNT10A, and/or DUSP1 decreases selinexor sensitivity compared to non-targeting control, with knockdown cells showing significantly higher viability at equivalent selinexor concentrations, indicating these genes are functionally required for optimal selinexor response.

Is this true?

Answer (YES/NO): YES